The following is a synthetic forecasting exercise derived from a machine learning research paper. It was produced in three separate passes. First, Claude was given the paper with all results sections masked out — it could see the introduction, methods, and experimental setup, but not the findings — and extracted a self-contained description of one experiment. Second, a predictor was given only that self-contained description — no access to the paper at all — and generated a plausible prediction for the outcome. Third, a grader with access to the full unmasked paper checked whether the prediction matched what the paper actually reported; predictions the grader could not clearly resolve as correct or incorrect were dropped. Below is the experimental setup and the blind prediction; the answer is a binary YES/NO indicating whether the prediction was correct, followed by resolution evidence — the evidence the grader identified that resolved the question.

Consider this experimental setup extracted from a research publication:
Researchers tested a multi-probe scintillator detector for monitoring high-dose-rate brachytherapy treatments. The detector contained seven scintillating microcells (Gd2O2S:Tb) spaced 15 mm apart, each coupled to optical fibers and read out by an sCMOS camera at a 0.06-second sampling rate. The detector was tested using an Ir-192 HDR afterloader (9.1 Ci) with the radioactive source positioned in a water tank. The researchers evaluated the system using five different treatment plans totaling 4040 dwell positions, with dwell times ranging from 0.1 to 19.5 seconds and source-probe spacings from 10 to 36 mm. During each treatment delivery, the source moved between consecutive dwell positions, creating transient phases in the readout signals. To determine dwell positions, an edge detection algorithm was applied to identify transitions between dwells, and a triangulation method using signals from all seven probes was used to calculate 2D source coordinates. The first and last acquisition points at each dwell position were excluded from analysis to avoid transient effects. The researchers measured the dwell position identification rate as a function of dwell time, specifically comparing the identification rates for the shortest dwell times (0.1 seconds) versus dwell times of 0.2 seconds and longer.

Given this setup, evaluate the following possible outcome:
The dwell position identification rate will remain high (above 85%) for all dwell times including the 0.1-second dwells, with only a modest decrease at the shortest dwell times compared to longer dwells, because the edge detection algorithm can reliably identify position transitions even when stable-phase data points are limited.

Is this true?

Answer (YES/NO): NO